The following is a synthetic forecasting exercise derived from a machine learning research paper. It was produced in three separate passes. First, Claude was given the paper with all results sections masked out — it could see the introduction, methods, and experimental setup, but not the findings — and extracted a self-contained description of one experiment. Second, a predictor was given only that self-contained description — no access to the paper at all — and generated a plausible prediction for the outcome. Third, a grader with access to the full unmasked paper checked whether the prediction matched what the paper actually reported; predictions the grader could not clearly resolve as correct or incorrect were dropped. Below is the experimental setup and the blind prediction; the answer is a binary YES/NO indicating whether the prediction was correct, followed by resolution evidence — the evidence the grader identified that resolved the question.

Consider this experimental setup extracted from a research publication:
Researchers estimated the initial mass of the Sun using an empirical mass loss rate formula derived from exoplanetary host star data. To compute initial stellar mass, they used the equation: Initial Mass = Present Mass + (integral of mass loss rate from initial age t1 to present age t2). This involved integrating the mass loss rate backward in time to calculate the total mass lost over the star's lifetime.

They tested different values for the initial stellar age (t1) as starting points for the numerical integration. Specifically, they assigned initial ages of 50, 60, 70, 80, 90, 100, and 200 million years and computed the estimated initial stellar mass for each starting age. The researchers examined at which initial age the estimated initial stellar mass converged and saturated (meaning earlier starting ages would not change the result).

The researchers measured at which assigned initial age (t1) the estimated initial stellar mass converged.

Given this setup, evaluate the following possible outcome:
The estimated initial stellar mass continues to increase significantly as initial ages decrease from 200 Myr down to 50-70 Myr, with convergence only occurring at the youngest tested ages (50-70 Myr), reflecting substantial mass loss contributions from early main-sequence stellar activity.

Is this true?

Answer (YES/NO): NO